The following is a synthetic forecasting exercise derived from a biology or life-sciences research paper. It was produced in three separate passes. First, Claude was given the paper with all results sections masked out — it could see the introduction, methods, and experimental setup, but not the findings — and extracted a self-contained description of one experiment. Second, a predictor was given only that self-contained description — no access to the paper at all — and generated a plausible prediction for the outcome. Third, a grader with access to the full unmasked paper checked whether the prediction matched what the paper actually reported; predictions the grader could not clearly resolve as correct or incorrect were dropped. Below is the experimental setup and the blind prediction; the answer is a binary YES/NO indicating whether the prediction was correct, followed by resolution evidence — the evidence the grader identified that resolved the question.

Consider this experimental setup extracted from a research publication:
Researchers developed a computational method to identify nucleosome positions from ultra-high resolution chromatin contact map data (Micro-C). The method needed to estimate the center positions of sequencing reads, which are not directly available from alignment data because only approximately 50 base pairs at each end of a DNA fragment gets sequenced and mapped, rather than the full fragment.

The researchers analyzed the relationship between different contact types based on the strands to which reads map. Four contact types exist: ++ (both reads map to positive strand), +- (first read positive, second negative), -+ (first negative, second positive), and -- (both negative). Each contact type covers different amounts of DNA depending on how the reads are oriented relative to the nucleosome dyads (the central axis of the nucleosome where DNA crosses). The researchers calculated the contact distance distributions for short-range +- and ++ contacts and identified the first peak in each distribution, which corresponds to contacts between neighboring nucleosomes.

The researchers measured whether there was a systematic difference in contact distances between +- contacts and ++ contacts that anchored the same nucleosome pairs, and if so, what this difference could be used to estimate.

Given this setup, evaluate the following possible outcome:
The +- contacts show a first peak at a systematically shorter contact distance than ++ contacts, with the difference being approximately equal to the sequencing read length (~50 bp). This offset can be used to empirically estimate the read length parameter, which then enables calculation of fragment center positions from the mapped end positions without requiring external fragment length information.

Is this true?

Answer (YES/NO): NO